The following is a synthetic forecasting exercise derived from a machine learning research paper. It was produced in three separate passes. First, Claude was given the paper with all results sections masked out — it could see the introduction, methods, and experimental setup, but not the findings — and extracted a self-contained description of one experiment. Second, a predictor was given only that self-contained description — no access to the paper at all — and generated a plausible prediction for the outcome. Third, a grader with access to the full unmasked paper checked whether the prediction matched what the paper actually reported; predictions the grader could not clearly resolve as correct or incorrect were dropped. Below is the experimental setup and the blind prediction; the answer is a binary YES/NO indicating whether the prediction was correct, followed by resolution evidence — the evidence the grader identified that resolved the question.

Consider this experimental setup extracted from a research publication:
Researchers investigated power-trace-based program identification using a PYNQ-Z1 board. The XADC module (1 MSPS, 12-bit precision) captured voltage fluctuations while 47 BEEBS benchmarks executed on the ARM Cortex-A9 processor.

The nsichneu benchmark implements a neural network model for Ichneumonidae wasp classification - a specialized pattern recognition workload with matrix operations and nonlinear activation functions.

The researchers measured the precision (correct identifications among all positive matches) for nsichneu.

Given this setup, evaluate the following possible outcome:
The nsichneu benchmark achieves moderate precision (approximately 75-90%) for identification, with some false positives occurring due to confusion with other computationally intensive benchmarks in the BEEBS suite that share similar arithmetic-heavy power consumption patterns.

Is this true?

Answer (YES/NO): NO